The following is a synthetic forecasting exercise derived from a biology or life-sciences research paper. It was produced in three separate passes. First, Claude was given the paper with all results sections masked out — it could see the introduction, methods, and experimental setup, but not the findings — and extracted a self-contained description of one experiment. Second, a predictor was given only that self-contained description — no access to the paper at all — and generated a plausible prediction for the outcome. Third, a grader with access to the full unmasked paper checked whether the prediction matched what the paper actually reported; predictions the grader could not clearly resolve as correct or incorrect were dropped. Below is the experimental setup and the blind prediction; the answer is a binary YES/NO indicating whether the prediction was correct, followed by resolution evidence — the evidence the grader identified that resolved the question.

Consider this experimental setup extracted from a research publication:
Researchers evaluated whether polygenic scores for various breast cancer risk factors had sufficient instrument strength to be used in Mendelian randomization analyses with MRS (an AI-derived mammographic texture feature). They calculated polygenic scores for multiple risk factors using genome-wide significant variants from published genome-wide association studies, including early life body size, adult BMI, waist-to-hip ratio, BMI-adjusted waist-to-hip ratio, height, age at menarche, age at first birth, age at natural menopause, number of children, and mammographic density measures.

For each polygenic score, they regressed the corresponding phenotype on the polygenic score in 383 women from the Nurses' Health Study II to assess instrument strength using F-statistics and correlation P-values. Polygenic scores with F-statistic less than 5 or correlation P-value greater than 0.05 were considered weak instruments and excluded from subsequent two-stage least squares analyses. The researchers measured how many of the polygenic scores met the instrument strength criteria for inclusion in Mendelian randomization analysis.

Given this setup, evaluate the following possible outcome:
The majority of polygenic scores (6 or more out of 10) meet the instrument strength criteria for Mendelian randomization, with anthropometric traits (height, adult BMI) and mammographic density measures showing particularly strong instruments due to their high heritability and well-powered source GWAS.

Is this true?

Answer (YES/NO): NO